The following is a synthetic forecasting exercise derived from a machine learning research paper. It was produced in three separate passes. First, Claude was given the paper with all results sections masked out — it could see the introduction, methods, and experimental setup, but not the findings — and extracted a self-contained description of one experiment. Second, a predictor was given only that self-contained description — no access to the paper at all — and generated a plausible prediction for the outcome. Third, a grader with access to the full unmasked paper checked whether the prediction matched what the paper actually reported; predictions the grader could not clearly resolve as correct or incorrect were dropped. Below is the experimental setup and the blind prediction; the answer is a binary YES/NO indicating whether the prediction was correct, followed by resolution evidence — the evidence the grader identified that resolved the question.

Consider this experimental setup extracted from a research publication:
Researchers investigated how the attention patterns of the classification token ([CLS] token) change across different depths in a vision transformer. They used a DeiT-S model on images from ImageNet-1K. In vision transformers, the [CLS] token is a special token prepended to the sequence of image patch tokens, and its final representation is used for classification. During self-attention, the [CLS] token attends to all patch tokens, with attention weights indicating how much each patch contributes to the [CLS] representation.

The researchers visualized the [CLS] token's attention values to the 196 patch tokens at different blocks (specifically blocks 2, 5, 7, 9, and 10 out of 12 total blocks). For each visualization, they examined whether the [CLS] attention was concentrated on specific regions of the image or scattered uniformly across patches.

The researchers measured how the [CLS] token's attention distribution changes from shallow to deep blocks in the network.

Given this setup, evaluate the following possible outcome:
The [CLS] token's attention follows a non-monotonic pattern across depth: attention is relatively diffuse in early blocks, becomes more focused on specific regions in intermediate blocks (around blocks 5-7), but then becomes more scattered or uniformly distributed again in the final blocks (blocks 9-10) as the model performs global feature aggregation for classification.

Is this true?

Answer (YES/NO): NO